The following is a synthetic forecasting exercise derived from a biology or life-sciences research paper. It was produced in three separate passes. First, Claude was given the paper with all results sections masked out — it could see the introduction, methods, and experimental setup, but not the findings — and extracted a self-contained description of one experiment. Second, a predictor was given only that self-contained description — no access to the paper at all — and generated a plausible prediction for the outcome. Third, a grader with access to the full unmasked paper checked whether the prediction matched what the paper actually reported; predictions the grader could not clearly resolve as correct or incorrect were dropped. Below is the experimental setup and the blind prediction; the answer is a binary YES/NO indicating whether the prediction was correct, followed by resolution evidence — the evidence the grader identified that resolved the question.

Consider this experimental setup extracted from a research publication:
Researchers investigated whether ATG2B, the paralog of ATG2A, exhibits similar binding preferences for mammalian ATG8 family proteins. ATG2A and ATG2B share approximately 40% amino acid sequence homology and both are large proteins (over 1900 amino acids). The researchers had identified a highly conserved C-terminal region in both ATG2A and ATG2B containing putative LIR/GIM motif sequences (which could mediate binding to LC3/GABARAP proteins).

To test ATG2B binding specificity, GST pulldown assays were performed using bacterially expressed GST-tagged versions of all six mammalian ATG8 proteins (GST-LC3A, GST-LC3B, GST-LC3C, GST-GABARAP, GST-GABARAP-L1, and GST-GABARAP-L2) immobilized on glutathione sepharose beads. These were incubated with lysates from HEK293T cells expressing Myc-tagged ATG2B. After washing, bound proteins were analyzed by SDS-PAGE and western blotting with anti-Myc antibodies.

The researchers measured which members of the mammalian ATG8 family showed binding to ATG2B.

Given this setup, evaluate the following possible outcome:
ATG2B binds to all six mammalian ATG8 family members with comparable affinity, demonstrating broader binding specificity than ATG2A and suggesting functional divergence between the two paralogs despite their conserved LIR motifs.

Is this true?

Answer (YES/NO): NO